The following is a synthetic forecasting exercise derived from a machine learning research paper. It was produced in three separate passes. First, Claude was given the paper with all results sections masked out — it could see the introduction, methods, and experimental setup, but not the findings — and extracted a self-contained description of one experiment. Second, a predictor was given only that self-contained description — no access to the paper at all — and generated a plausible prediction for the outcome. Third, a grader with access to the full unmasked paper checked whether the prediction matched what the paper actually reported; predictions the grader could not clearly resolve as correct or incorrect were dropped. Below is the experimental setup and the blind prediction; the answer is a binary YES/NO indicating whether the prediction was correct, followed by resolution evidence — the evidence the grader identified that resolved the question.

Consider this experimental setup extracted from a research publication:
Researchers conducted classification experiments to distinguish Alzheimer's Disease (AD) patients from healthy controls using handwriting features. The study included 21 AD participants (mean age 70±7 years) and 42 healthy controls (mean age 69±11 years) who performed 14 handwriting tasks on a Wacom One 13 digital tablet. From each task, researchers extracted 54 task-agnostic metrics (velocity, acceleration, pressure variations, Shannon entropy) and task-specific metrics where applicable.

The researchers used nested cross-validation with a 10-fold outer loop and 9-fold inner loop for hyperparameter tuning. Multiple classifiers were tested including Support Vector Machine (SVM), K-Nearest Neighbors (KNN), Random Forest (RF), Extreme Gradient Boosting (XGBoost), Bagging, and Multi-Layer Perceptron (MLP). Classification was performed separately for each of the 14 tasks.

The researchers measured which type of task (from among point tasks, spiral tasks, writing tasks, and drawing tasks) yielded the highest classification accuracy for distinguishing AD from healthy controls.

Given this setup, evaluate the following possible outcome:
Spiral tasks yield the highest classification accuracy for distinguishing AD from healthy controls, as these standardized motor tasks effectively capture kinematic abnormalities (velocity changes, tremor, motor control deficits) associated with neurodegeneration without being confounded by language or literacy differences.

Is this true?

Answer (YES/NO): NO